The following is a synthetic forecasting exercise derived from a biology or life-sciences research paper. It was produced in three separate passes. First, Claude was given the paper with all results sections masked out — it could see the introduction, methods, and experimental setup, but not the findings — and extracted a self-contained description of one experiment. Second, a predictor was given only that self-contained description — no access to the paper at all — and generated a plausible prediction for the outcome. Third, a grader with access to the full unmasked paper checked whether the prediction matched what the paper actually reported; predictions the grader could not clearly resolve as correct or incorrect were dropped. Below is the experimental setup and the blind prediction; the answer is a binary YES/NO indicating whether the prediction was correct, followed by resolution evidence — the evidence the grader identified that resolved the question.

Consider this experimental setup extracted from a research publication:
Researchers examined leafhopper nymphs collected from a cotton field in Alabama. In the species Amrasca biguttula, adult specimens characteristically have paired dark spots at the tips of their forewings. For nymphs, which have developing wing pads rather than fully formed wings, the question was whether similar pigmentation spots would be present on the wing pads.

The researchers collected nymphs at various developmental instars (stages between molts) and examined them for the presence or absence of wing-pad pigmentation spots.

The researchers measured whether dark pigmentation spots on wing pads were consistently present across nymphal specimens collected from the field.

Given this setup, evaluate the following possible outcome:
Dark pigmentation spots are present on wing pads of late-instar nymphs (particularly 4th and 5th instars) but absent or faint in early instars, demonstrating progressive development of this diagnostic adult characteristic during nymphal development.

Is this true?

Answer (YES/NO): NO